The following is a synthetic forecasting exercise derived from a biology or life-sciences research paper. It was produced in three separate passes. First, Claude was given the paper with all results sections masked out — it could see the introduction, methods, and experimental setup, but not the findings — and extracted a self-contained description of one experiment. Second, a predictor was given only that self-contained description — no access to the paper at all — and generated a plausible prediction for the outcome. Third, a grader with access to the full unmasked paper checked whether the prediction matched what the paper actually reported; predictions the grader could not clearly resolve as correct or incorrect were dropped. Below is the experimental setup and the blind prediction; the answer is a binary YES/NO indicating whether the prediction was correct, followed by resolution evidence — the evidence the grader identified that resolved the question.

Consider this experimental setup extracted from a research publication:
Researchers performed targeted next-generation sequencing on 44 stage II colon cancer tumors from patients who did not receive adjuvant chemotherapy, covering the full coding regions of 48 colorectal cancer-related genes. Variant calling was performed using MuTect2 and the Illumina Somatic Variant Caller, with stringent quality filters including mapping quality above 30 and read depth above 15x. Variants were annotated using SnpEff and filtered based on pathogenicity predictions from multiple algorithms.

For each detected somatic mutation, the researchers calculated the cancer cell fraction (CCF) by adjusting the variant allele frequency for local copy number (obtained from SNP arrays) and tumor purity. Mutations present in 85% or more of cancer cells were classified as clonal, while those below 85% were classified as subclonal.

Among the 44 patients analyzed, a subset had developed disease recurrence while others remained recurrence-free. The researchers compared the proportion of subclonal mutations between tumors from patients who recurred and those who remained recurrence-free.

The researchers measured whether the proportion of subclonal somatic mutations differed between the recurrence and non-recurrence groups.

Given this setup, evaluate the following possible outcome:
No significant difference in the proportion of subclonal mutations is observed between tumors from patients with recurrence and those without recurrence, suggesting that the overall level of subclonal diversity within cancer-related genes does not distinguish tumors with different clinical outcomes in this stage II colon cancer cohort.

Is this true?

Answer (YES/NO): YES